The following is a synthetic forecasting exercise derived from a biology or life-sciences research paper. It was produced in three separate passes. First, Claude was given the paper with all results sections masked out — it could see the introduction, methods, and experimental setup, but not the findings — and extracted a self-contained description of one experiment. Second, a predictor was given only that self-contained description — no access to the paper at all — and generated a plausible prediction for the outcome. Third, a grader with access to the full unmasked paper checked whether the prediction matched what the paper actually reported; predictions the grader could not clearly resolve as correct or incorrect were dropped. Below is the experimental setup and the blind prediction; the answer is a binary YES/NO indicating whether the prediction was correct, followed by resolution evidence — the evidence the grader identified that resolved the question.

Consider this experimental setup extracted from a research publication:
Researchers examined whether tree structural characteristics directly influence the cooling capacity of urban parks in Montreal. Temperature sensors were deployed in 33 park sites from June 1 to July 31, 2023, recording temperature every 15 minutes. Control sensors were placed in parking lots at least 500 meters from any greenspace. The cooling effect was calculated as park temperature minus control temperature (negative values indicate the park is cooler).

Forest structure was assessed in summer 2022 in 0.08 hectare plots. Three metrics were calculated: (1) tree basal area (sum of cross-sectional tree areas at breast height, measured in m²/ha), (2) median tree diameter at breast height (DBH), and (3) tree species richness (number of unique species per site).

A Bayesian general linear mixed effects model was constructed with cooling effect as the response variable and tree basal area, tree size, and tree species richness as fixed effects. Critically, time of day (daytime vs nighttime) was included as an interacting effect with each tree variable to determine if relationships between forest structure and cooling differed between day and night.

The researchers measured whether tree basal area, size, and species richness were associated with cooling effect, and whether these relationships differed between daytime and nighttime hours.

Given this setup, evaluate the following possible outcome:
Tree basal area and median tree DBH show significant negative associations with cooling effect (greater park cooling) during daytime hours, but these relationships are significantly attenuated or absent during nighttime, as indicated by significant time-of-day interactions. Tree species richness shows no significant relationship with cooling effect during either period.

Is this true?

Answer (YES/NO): NO